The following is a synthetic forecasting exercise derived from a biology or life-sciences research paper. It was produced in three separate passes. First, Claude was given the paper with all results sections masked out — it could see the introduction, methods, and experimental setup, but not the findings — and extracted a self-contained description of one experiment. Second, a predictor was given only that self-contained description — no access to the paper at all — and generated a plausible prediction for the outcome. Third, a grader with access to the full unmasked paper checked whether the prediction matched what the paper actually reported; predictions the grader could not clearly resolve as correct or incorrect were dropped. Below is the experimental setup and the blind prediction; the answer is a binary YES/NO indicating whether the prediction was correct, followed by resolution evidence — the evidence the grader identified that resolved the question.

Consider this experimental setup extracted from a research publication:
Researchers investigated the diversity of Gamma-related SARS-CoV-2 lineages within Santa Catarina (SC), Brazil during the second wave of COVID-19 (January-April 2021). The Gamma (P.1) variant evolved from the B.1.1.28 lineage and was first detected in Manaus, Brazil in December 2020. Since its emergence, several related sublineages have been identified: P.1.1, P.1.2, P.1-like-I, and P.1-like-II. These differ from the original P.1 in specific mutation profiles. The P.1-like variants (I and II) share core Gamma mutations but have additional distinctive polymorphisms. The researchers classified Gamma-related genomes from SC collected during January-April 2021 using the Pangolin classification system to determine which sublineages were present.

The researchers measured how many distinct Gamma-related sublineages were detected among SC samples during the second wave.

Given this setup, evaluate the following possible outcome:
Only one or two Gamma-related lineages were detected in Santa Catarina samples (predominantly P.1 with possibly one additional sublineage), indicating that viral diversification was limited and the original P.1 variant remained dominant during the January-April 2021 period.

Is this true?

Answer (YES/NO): NO